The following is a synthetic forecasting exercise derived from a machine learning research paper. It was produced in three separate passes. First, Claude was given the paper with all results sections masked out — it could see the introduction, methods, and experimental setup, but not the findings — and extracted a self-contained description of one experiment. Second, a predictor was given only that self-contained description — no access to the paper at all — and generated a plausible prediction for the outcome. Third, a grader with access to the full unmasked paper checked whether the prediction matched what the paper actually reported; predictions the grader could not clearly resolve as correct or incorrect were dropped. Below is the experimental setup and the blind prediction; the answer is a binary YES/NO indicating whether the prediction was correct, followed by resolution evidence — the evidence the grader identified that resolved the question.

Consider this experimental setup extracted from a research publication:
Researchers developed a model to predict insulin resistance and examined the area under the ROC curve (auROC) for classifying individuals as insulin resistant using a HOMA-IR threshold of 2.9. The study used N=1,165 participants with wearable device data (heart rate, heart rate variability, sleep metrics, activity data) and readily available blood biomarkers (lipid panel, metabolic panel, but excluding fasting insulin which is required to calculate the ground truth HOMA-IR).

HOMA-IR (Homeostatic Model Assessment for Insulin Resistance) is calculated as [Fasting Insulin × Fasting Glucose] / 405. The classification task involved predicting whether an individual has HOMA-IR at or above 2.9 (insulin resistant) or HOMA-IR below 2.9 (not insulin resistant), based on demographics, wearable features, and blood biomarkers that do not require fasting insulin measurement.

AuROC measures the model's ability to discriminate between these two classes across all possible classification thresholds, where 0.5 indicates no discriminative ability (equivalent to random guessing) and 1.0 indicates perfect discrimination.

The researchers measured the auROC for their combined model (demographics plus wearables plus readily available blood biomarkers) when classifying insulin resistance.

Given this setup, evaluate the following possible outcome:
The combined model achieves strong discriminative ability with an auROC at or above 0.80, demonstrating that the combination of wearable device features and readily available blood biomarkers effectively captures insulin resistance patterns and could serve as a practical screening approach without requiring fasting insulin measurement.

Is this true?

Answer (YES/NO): YES